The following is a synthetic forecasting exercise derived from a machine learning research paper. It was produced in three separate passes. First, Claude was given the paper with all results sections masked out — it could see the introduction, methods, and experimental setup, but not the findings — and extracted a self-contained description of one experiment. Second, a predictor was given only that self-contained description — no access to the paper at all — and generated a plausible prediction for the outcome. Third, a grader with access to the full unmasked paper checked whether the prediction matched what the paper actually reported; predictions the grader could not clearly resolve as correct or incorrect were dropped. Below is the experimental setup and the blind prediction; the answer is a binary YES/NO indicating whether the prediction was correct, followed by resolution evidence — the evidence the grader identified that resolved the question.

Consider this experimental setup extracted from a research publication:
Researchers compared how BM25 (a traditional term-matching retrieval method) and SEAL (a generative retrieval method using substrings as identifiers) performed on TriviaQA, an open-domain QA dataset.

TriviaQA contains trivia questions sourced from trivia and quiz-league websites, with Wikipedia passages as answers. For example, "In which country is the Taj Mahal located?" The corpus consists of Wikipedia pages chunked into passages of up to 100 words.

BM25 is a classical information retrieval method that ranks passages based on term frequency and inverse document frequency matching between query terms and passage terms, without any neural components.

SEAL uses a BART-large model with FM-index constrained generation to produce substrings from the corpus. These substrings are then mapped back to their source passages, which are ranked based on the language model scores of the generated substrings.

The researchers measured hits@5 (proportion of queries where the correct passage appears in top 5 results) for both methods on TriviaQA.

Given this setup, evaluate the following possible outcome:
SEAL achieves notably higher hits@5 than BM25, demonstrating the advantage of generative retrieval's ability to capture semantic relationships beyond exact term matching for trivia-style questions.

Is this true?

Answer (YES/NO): NO